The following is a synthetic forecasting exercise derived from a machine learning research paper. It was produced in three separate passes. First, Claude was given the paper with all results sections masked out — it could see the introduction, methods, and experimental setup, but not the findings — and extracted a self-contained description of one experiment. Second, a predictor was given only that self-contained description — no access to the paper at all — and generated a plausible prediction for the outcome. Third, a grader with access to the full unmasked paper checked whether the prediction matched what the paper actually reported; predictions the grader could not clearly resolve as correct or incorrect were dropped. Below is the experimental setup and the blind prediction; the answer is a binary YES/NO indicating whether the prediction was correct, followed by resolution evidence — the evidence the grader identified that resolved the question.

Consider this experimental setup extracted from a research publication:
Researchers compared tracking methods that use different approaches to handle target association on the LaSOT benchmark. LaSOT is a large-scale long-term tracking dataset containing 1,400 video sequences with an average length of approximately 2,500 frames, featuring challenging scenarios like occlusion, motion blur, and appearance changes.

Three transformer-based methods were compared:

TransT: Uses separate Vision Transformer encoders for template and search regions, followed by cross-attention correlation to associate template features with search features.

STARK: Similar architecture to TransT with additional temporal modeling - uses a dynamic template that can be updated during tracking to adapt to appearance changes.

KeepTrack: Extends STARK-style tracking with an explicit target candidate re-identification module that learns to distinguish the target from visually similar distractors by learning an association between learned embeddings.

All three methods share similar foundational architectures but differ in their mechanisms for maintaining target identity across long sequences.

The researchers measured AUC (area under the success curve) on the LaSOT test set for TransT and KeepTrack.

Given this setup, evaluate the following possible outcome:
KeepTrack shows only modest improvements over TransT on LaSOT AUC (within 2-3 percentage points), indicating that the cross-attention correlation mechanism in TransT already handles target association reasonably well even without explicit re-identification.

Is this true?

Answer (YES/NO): YES